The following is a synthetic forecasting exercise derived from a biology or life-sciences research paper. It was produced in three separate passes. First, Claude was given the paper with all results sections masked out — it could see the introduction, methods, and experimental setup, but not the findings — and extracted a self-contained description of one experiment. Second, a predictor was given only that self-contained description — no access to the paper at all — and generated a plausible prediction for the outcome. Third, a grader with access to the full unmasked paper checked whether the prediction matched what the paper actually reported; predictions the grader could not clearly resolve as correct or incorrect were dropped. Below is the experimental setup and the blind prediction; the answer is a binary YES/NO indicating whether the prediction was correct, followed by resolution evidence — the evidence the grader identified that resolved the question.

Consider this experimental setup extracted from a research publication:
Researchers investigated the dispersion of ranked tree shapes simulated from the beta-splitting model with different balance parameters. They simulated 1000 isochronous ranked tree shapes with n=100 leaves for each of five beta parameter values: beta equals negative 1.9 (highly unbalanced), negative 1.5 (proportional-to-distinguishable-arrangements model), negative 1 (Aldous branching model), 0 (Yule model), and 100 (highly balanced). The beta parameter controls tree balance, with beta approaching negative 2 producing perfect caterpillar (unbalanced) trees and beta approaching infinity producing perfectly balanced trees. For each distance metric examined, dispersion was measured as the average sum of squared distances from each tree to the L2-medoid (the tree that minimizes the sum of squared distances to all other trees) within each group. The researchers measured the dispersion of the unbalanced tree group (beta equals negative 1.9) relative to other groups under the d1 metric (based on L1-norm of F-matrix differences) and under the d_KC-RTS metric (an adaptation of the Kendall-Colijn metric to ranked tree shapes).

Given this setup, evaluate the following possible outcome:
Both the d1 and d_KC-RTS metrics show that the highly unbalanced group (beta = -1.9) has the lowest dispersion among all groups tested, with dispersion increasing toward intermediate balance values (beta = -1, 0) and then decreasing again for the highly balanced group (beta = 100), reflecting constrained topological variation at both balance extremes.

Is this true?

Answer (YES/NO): NO